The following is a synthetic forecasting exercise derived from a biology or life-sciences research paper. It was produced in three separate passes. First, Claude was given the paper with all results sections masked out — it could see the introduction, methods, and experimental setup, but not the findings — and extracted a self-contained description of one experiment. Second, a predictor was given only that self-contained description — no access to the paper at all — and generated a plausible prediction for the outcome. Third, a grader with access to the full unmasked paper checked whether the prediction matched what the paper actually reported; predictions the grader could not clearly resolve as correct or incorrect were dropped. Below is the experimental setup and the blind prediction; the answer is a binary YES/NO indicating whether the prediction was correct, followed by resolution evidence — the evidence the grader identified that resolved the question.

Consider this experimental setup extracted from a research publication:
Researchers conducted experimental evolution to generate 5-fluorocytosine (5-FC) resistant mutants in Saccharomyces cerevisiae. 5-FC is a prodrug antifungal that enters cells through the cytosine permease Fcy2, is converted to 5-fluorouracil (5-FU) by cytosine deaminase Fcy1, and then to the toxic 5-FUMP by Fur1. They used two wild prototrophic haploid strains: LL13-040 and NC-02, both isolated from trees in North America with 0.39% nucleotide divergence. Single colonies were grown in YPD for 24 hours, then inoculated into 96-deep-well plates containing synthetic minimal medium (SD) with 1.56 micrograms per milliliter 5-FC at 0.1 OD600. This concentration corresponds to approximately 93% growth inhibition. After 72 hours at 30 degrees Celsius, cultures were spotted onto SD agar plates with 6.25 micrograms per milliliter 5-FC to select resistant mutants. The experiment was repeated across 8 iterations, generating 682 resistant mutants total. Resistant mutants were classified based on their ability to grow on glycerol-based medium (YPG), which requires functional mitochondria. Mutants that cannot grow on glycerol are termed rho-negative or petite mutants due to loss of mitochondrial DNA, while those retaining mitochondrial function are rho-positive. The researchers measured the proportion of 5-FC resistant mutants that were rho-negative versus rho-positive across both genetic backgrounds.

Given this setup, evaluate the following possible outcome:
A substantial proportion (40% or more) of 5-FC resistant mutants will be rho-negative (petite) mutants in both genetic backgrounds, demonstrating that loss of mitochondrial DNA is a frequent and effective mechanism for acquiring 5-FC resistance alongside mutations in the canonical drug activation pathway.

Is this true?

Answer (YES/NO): NO